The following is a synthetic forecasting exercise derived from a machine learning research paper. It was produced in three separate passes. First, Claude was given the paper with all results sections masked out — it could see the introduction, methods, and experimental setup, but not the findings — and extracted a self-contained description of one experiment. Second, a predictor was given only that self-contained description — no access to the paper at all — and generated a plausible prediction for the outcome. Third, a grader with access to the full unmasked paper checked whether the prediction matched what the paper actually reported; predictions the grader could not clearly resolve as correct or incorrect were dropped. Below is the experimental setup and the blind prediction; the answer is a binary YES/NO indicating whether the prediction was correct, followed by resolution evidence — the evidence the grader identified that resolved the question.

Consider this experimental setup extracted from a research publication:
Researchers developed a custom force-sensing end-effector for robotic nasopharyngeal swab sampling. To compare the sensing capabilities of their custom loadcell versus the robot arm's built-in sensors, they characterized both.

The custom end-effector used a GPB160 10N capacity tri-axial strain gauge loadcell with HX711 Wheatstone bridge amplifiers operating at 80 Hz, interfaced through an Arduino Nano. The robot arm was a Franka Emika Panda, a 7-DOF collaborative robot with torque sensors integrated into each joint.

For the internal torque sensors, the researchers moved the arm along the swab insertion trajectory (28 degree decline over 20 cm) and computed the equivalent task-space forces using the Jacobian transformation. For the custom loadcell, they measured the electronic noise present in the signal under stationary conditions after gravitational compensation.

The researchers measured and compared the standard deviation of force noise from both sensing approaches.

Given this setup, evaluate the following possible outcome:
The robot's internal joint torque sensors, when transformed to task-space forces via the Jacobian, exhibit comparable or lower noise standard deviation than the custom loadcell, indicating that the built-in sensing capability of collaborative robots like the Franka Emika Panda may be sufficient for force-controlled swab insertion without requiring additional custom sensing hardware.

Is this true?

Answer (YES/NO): NO